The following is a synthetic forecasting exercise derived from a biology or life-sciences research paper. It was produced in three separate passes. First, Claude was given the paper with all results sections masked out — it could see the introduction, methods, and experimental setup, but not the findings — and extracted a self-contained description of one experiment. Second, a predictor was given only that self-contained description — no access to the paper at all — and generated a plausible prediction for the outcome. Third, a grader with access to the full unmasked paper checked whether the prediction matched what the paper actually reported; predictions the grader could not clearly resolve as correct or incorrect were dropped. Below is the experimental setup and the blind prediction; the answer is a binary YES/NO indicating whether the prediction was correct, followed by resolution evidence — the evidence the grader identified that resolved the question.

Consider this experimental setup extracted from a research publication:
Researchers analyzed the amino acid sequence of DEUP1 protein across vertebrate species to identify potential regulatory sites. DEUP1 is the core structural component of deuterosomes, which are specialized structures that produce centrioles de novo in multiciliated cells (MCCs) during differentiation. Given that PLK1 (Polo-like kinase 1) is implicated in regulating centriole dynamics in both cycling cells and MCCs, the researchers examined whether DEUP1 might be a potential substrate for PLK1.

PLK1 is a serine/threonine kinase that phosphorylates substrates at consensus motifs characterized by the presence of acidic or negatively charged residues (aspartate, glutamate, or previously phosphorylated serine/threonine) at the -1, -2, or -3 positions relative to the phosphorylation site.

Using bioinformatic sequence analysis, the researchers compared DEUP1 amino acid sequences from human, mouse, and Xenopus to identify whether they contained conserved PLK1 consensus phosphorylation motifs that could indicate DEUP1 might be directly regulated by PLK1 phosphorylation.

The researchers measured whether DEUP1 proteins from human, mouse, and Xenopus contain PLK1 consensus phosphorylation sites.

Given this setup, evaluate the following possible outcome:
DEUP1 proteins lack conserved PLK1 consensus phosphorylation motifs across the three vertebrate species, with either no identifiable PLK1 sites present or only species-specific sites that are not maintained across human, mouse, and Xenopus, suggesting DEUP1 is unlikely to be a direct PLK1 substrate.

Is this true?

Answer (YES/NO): NO